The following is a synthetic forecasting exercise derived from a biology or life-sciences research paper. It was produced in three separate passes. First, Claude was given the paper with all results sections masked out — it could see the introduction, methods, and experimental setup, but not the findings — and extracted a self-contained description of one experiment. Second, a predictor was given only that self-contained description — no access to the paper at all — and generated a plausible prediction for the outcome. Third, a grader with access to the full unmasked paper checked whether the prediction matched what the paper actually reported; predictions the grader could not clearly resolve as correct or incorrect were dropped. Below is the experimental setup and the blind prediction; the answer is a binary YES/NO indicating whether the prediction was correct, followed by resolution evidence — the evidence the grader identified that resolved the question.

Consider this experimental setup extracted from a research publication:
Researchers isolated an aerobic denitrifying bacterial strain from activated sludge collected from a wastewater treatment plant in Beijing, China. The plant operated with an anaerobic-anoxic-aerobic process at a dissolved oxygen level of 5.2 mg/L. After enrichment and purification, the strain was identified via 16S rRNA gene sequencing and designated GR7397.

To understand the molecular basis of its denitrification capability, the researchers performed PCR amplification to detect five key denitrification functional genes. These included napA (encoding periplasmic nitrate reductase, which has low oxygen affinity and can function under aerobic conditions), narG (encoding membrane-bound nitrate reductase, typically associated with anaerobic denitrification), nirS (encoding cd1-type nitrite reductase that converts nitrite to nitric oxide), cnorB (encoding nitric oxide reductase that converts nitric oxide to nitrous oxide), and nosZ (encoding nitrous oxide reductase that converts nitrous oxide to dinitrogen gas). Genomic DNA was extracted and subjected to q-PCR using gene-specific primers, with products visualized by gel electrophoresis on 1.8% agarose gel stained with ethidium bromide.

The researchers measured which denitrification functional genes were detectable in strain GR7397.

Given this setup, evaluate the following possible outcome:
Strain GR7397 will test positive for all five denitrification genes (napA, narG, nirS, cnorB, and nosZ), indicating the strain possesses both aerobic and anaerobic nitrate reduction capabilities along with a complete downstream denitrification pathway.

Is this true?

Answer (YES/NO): YES